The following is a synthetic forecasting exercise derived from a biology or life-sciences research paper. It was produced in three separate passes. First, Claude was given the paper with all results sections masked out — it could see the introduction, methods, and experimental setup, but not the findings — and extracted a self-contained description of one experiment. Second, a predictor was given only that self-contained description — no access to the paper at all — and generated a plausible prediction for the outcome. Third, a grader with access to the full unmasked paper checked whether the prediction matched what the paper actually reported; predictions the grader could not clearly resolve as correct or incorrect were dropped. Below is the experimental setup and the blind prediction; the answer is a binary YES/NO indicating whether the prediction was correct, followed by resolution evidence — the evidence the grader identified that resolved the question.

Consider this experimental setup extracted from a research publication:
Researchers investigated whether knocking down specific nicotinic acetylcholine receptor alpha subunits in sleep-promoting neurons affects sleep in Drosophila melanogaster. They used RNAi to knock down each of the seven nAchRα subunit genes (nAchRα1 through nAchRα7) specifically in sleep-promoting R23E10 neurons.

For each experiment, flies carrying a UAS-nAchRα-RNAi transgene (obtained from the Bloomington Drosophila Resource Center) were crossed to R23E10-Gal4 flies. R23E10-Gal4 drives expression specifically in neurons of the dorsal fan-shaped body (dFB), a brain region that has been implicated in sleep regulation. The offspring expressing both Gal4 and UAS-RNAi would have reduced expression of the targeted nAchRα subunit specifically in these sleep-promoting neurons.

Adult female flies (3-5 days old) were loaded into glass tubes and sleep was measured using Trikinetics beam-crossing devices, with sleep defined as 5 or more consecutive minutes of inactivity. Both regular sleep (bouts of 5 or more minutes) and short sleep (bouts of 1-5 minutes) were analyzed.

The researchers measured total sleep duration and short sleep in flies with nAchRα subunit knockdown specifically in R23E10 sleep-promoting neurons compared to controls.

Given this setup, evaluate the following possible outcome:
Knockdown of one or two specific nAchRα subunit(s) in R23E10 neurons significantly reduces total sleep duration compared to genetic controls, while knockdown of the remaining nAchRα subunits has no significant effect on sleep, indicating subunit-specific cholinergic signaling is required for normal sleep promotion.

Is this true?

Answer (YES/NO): NO